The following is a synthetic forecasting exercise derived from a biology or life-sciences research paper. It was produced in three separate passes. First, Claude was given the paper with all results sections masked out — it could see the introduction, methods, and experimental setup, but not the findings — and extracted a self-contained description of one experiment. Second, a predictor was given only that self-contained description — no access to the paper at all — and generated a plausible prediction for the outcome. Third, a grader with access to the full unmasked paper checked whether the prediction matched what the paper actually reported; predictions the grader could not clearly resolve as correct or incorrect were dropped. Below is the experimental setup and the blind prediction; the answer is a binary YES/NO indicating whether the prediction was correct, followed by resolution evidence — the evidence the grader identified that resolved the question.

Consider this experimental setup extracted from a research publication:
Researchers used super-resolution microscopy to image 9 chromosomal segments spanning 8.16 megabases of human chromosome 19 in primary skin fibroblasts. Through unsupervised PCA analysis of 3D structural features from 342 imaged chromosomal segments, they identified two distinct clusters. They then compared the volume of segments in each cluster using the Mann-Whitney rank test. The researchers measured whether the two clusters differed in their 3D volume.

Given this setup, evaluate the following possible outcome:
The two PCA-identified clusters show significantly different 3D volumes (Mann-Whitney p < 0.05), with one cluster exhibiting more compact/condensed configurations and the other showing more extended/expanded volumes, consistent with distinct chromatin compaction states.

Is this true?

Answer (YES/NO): YES